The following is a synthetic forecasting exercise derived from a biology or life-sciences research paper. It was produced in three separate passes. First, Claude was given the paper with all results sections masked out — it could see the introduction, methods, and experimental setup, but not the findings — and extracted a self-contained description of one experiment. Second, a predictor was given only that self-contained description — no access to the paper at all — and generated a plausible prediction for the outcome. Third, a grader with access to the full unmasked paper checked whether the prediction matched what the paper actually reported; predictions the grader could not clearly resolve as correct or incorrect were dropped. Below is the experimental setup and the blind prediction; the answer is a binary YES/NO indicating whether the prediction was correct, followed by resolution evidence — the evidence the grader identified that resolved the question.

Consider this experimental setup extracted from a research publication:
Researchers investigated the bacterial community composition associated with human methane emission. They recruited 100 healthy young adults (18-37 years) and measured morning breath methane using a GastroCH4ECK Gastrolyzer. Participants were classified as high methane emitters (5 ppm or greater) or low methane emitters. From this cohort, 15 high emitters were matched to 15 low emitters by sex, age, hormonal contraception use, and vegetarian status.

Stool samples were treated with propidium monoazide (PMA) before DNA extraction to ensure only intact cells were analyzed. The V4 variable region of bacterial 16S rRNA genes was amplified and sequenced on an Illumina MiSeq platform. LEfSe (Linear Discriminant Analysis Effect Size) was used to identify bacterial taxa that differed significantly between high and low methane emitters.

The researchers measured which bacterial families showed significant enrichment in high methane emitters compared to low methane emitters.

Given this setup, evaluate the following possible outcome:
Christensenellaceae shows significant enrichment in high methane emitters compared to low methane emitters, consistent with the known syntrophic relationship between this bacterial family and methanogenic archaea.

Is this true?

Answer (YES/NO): YES